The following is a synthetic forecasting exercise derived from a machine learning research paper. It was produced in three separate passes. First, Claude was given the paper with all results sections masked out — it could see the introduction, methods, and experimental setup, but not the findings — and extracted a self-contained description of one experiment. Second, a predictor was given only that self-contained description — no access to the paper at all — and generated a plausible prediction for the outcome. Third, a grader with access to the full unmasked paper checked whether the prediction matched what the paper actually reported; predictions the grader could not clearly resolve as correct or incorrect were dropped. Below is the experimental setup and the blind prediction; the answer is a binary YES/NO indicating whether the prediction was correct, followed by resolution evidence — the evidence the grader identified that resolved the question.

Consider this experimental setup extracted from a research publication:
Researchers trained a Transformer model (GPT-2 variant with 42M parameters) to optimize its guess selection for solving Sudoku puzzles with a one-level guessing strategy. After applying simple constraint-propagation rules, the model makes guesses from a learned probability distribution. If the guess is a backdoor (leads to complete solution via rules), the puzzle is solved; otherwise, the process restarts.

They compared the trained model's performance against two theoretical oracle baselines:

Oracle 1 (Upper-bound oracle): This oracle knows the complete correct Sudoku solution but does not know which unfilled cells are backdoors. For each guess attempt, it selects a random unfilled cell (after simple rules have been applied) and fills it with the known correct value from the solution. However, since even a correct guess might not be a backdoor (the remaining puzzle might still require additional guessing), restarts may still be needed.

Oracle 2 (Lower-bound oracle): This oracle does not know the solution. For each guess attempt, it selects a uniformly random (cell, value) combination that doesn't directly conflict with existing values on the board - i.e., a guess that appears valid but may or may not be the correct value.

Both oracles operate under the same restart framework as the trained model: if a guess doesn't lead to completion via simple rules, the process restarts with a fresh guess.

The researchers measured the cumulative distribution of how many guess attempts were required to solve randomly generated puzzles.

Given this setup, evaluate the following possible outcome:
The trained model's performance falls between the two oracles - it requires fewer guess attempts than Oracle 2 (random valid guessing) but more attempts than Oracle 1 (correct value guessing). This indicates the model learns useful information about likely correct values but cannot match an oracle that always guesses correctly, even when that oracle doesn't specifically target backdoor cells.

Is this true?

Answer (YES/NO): NO